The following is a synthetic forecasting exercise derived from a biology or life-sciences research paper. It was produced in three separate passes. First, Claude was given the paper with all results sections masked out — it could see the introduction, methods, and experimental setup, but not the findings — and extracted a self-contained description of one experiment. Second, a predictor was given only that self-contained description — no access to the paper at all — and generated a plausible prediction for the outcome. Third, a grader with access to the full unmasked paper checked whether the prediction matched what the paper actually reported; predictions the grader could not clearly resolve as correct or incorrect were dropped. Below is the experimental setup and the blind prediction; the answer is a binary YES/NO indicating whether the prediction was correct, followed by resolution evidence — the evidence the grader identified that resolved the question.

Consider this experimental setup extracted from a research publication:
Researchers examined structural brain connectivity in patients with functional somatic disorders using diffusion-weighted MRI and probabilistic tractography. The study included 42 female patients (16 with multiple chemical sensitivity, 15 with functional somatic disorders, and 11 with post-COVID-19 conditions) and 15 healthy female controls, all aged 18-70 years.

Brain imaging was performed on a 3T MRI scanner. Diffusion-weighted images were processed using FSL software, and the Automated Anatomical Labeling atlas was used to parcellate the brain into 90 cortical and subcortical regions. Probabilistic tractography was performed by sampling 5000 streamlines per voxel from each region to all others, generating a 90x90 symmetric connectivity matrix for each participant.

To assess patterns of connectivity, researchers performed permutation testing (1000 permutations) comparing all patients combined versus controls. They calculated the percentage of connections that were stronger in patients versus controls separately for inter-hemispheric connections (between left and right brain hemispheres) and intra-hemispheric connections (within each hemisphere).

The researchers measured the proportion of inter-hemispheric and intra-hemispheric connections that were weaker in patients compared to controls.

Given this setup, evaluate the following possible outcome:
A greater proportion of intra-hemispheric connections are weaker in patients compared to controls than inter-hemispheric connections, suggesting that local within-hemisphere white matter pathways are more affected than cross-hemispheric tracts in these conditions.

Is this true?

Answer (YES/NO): NO